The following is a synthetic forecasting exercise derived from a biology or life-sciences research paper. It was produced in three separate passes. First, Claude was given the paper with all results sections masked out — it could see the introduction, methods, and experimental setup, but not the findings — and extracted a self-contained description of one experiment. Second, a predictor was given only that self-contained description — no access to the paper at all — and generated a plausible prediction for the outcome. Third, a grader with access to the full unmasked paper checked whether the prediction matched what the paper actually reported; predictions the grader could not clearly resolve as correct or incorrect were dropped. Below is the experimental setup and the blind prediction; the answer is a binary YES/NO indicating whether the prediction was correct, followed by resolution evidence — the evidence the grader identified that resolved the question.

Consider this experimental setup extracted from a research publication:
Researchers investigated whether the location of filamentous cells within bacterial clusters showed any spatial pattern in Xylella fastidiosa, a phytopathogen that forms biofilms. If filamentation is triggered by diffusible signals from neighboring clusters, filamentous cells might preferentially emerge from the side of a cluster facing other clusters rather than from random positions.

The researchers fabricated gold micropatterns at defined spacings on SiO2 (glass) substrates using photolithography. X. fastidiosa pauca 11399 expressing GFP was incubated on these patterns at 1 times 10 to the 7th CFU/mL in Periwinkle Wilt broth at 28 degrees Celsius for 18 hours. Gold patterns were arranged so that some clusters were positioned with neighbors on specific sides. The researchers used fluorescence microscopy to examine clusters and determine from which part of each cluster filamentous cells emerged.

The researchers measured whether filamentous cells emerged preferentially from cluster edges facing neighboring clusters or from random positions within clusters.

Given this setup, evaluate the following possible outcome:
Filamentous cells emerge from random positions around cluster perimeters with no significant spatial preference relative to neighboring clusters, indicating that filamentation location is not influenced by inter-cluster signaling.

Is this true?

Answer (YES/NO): NO